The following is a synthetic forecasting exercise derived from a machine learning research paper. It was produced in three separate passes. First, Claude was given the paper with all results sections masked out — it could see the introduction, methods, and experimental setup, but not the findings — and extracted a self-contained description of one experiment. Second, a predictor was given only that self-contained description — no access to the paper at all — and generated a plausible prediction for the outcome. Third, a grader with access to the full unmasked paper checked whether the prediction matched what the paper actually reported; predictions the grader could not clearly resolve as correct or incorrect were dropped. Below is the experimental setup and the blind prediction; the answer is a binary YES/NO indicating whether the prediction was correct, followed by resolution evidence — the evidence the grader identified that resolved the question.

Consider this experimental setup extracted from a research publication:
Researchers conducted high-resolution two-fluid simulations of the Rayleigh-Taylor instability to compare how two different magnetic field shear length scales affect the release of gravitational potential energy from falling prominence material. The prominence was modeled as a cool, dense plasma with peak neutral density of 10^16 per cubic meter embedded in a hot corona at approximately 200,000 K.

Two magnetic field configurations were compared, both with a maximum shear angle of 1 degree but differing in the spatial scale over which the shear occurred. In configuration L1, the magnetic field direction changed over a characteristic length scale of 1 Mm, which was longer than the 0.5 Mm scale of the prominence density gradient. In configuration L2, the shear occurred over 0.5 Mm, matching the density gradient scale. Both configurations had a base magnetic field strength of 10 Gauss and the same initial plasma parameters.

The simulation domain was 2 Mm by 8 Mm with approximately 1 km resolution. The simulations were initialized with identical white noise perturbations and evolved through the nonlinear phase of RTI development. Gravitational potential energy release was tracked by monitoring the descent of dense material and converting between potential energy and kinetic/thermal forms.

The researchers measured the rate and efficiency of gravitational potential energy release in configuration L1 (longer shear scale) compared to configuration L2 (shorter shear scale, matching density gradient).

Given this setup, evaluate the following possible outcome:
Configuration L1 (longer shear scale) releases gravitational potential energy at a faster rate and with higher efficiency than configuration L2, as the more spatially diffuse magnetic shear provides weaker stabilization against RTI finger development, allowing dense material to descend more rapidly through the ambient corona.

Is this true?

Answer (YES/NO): NO